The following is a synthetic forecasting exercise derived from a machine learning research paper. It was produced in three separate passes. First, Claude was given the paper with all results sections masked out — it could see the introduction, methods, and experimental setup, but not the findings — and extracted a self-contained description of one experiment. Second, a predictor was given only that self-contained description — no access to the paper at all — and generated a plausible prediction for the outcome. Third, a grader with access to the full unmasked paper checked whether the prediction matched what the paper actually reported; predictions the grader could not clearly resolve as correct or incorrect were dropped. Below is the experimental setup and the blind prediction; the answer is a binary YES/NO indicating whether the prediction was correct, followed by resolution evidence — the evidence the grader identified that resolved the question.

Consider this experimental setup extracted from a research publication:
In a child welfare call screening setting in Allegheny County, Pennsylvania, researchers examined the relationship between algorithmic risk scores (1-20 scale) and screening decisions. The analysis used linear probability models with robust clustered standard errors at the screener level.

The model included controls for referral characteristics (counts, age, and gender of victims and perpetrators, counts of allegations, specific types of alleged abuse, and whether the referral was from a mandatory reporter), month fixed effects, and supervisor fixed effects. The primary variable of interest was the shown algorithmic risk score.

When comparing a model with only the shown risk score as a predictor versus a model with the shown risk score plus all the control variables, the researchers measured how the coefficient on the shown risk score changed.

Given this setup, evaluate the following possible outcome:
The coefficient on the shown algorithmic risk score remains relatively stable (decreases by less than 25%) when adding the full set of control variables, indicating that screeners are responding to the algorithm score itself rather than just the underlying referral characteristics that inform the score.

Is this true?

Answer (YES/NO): NO